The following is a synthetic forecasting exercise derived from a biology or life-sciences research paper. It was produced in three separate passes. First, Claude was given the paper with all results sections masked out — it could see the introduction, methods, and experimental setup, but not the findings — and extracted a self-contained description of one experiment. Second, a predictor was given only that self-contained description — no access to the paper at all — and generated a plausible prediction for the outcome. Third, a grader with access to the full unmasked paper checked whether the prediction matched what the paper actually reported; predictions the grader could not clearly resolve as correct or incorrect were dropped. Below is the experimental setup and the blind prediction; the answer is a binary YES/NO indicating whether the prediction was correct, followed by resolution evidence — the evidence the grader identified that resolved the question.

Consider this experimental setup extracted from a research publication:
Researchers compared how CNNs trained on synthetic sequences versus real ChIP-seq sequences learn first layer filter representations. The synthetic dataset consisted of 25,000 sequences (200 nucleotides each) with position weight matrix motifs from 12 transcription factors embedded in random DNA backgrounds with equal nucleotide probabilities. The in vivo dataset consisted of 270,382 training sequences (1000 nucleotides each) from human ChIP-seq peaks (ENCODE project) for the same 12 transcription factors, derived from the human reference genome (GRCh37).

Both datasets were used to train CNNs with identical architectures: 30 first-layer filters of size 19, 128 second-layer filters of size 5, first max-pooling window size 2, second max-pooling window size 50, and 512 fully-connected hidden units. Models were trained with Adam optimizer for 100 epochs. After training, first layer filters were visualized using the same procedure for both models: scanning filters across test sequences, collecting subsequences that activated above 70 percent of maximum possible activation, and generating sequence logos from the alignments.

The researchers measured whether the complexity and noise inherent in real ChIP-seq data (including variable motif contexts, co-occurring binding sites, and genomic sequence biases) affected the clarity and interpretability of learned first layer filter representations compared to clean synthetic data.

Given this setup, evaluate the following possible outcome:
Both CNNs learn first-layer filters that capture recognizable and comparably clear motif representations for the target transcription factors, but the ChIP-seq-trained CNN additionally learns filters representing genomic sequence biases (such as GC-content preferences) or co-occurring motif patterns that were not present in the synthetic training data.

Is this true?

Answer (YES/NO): NO